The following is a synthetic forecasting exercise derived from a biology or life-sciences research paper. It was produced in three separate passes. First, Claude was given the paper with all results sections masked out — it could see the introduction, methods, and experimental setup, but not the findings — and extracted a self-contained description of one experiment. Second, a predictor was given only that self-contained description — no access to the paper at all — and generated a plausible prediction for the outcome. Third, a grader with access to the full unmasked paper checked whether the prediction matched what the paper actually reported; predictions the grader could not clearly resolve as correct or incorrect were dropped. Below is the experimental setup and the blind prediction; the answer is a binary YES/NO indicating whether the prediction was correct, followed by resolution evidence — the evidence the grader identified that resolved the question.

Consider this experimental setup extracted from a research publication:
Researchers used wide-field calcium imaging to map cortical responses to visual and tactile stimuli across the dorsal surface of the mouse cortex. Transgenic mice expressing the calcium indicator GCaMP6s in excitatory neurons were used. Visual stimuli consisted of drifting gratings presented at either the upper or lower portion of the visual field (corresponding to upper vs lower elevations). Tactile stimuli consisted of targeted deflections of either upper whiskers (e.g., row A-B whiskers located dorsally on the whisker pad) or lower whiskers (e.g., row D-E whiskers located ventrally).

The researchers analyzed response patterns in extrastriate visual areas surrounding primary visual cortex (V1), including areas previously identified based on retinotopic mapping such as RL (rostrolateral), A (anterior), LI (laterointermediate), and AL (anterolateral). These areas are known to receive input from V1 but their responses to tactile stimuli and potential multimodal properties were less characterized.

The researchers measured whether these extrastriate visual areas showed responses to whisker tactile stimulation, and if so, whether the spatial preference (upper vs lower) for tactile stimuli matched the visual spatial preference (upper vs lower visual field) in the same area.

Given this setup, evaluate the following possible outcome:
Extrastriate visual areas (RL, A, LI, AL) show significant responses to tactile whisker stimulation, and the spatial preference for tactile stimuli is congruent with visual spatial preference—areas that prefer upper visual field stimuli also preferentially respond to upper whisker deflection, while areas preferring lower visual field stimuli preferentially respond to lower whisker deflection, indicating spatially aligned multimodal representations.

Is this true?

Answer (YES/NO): YES